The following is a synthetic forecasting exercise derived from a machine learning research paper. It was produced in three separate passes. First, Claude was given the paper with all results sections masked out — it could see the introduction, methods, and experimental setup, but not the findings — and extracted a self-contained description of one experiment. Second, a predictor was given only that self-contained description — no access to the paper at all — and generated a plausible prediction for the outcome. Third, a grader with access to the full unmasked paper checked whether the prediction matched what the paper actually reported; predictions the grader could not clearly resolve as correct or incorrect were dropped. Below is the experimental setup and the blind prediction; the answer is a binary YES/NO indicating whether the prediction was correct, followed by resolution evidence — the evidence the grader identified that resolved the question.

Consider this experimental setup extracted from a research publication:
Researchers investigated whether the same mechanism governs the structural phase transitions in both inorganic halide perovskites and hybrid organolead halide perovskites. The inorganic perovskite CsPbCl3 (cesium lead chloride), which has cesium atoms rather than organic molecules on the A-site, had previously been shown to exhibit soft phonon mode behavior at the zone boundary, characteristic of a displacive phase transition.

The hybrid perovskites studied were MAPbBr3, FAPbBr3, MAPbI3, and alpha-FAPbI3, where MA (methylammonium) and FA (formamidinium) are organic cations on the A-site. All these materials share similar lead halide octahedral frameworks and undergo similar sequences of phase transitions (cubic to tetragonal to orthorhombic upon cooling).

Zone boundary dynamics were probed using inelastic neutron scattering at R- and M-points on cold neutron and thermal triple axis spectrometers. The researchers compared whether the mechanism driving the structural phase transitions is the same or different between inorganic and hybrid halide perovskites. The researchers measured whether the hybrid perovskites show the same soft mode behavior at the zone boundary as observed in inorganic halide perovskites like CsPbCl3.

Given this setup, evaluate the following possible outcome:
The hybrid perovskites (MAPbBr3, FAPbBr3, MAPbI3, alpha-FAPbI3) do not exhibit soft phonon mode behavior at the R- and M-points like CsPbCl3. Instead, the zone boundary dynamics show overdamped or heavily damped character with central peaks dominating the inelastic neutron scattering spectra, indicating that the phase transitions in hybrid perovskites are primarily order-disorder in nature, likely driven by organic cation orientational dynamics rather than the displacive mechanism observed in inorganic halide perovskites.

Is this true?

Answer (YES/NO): NO